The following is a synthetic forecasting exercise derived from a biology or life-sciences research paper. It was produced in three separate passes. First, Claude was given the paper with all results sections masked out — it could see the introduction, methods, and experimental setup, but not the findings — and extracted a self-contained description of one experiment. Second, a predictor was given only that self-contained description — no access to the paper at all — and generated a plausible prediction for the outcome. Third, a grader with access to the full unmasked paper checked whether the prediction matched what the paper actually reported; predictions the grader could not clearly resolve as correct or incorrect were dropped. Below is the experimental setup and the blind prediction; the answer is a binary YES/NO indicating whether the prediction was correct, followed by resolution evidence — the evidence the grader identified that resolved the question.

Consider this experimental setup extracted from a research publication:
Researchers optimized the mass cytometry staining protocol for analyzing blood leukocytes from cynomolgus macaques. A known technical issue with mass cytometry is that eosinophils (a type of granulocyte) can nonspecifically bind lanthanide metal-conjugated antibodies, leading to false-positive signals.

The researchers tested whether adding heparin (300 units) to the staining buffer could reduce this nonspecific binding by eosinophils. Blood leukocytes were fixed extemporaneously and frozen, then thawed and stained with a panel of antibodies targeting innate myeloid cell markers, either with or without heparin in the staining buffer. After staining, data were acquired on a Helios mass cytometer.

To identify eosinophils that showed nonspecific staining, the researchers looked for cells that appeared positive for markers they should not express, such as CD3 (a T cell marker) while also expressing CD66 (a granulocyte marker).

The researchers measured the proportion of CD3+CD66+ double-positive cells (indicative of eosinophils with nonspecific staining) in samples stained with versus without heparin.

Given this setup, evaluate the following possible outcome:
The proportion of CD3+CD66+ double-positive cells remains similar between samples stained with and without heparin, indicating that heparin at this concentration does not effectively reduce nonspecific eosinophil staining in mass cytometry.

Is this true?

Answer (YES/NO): NO